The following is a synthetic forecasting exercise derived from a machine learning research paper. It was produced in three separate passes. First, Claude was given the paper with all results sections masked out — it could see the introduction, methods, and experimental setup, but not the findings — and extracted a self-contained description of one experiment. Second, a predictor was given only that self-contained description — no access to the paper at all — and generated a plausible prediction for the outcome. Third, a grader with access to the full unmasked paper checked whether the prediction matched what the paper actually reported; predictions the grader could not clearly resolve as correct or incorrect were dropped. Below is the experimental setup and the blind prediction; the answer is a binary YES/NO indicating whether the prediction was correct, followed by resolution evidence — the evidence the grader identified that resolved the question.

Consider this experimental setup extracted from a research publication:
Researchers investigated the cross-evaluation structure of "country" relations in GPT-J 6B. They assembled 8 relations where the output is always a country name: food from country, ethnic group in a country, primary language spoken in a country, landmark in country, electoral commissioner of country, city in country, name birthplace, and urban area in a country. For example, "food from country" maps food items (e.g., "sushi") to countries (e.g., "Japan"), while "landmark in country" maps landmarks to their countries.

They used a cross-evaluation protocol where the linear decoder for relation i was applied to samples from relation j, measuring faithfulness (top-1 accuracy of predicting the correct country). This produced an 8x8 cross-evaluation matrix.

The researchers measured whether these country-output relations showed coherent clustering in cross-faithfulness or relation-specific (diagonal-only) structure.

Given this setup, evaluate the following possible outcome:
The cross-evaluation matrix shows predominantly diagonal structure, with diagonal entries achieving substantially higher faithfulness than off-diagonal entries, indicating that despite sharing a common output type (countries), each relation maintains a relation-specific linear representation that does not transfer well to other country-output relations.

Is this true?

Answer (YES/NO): NO